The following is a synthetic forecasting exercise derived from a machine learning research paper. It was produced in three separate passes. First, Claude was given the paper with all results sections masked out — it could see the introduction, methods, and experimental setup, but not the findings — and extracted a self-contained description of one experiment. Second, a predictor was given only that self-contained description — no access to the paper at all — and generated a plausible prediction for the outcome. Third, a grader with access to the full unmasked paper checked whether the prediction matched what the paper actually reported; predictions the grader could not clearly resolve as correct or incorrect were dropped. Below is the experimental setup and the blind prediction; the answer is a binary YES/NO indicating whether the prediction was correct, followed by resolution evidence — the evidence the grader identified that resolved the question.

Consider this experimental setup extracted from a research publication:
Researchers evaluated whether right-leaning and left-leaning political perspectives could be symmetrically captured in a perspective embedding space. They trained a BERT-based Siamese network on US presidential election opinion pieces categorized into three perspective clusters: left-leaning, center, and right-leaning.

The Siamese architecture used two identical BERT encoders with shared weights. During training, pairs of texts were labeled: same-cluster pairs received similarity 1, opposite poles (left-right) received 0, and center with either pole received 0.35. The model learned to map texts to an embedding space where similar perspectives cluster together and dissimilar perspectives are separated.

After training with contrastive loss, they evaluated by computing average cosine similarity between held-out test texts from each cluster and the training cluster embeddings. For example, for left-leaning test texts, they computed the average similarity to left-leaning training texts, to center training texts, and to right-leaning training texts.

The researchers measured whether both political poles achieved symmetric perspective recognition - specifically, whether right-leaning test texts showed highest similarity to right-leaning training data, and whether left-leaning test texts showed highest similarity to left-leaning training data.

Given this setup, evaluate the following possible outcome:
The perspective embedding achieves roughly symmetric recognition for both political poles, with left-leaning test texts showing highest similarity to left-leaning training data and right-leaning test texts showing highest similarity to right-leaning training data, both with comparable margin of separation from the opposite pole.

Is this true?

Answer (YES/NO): NO